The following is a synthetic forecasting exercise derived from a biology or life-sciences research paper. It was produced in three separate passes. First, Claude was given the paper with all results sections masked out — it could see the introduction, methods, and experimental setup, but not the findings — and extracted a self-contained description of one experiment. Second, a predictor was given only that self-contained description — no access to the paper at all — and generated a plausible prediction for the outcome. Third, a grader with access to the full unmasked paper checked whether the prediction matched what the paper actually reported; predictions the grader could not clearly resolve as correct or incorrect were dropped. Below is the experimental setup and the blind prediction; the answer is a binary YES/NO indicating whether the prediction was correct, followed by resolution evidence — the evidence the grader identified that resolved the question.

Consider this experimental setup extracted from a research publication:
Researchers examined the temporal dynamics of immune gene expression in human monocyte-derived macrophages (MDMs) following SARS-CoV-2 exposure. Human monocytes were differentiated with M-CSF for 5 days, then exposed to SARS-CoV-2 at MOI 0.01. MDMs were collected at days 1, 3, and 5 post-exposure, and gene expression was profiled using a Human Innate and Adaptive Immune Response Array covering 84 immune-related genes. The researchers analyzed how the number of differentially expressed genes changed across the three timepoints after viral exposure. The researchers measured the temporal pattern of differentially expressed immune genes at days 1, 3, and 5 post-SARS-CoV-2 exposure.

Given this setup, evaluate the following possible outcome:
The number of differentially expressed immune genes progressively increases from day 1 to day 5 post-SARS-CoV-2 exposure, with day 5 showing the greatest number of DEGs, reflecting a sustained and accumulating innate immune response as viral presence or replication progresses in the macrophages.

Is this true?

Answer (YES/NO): NO